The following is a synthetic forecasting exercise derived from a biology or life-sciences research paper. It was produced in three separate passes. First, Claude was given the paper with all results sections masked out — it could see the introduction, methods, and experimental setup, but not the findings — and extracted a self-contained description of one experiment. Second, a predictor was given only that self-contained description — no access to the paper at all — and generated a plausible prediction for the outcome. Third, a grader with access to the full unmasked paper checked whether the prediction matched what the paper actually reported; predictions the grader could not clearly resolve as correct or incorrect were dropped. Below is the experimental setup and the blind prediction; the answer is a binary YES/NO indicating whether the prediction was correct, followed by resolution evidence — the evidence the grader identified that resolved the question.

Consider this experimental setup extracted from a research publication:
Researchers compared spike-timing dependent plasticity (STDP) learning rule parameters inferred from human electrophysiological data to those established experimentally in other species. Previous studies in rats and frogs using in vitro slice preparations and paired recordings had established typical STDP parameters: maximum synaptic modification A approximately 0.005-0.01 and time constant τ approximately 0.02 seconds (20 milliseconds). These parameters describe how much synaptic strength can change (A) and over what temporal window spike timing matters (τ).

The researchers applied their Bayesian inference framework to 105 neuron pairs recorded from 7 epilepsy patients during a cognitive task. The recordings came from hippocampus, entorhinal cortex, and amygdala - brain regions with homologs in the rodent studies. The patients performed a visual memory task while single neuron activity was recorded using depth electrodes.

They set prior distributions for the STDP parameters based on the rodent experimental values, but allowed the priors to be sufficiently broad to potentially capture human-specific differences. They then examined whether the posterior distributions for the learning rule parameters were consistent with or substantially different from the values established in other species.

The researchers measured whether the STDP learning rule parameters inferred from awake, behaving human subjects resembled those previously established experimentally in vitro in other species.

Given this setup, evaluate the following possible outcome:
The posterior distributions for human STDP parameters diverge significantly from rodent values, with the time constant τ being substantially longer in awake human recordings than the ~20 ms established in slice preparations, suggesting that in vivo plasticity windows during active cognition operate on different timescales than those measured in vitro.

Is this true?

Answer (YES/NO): NO